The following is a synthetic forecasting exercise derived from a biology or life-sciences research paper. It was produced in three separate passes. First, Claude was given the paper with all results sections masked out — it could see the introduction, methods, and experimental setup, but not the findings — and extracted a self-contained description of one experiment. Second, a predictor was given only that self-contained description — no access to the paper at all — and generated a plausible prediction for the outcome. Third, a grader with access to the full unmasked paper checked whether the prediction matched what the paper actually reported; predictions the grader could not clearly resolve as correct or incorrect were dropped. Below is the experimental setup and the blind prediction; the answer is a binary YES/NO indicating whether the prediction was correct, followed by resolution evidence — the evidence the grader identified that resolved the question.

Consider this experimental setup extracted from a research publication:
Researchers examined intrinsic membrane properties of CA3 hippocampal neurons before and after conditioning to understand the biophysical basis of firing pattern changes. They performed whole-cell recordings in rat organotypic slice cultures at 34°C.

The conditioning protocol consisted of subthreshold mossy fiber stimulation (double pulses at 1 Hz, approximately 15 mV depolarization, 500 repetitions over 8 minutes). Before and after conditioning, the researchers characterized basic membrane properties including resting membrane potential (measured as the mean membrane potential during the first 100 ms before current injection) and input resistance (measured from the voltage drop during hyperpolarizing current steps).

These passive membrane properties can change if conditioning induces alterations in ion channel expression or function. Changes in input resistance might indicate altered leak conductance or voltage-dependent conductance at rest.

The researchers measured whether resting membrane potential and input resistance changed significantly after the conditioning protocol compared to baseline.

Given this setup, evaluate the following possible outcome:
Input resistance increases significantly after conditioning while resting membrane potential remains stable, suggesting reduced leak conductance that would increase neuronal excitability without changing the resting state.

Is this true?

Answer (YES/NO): NO